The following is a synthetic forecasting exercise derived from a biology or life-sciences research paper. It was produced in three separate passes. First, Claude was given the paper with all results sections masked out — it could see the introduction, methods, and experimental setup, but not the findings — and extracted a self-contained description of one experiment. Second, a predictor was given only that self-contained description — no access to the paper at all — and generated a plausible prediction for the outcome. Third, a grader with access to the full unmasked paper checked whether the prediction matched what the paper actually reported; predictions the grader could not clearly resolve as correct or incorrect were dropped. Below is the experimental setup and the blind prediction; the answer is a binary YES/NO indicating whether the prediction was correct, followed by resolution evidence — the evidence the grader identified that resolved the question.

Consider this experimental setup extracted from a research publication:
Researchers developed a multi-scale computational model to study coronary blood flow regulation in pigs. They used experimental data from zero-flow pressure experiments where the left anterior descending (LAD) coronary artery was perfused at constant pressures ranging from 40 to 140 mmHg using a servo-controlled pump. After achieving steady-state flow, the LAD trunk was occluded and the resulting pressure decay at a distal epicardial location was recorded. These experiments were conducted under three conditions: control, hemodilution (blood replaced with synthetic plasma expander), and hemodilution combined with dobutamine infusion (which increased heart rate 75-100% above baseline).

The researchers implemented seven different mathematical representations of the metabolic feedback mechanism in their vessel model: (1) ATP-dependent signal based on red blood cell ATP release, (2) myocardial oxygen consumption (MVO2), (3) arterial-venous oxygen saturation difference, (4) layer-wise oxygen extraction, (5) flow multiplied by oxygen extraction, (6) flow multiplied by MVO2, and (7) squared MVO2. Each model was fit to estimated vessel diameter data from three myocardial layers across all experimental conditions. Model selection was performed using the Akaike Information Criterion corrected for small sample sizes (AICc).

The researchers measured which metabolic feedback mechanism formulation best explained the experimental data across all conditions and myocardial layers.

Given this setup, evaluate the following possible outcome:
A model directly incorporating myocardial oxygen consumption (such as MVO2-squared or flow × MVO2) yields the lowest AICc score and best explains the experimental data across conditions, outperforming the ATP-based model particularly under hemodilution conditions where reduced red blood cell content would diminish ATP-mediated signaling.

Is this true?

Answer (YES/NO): YES